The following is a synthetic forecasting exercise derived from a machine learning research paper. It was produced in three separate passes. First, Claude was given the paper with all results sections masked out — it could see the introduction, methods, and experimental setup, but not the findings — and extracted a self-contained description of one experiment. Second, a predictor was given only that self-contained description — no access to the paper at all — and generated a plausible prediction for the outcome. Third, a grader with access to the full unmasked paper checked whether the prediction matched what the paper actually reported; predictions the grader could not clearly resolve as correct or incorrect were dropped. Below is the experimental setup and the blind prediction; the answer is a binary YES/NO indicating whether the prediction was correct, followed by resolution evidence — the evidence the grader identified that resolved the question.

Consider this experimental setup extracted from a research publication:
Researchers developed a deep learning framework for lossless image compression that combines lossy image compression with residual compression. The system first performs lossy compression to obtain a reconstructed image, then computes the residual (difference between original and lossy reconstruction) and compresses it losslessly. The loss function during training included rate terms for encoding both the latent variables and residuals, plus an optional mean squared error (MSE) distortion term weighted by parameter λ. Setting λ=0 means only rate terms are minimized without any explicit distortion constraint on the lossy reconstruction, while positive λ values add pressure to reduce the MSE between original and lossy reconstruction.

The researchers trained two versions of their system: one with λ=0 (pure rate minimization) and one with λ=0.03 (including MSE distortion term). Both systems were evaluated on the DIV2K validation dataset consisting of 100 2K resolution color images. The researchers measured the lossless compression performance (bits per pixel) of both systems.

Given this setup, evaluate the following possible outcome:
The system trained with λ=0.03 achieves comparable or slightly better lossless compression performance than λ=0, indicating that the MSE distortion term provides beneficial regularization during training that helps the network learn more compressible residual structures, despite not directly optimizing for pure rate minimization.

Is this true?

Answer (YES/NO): NO